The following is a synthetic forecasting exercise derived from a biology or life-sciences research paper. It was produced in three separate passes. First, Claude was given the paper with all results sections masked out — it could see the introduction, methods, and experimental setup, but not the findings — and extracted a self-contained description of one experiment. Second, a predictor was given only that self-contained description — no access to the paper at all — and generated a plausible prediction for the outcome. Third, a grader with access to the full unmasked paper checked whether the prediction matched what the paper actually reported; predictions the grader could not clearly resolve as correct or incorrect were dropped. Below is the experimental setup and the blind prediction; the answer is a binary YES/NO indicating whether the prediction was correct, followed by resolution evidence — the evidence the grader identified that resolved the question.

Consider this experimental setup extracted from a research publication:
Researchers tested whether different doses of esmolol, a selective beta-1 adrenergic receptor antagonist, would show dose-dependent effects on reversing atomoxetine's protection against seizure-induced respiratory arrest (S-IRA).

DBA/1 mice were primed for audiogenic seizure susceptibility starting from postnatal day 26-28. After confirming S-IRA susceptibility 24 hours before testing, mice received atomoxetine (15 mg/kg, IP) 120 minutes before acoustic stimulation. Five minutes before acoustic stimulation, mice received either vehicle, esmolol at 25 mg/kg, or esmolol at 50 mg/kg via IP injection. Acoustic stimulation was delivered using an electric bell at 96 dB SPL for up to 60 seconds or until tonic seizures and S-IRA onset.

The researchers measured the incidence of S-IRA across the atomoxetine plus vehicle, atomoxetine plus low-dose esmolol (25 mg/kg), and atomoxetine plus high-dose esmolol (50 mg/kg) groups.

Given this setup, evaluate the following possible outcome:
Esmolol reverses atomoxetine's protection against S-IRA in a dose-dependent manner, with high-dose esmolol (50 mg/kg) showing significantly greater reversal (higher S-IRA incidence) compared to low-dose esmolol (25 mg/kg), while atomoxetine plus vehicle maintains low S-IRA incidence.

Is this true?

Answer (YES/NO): NO